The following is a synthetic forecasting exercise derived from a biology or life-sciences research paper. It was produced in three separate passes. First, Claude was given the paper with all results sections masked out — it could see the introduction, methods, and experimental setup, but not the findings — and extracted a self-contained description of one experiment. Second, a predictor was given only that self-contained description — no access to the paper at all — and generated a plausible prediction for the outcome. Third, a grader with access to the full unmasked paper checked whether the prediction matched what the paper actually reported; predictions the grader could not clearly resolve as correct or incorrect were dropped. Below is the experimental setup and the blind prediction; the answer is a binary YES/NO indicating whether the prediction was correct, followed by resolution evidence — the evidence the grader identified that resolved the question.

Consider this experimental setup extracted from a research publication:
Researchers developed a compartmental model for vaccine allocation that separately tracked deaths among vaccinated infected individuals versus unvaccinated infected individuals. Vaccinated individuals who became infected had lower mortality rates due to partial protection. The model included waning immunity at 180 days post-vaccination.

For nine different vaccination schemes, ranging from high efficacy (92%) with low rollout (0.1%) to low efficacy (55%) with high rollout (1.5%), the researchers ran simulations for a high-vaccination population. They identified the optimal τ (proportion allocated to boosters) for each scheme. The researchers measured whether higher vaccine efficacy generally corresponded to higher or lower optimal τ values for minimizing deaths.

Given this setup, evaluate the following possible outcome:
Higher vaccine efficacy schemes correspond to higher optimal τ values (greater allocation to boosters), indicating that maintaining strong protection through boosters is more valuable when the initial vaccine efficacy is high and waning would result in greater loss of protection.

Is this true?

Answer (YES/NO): NO